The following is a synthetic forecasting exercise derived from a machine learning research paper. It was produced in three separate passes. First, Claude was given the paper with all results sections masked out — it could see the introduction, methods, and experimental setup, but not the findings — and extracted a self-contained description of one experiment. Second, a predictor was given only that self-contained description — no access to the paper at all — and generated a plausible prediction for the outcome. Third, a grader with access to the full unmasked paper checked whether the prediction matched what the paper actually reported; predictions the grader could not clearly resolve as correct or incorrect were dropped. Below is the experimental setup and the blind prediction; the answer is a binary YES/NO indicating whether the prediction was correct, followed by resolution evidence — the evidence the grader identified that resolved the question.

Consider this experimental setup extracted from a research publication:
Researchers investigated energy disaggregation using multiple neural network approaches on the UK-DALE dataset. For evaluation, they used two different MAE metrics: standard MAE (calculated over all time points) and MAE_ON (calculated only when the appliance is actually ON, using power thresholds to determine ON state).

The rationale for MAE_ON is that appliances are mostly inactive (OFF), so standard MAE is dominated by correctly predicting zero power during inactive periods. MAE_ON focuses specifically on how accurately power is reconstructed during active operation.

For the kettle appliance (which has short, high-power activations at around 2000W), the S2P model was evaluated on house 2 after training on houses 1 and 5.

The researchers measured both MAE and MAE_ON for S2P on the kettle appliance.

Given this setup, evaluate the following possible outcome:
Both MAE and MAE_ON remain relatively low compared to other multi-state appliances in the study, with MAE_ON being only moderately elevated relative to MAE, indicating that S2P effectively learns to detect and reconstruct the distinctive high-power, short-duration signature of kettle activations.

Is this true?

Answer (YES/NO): NO